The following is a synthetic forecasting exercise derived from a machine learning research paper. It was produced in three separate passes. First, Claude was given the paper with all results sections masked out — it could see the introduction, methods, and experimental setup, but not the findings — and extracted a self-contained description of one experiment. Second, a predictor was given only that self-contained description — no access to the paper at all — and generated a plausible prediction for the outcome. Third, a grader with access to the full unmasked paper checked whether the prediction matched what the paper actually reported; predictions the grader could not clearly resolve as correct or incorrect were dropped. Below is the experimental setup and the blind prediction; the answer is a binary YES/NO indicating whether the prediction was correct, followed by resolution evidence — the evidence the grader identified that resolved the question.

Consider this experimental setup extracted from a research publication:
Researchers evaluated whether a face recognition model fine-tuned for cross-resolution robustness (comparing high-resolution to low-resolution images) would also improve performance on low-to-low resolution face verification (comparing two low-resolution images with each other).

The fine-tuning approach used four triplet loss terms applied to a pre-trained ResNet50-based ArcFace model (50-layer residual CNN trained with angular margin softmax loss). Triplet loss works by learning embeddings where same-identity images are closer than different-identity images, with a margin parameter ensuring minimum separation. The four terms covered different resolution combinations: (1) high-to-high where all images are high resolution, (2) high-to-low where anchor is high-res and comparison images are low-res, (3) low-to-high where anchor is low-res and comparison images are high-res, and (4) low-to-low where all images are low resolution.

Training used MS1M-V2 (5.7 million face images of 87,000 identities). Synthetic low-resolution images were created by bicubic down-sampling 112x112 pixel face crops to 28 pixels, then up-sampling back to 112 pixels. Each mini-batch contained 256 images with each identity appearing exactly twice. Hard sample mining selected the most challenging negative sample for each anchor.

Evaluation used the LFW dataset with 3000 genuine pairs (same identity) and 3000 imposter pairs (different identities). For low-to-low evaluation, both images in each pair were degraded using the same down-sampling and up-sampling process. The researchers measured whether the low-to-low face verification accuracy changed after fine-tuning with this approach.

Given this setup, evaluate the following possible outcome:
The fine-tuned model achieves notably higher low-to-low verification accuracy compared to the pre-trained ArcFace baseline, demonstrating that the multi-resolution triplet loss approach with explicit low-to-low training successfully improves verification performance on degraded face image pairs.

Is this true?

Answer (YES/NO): YES